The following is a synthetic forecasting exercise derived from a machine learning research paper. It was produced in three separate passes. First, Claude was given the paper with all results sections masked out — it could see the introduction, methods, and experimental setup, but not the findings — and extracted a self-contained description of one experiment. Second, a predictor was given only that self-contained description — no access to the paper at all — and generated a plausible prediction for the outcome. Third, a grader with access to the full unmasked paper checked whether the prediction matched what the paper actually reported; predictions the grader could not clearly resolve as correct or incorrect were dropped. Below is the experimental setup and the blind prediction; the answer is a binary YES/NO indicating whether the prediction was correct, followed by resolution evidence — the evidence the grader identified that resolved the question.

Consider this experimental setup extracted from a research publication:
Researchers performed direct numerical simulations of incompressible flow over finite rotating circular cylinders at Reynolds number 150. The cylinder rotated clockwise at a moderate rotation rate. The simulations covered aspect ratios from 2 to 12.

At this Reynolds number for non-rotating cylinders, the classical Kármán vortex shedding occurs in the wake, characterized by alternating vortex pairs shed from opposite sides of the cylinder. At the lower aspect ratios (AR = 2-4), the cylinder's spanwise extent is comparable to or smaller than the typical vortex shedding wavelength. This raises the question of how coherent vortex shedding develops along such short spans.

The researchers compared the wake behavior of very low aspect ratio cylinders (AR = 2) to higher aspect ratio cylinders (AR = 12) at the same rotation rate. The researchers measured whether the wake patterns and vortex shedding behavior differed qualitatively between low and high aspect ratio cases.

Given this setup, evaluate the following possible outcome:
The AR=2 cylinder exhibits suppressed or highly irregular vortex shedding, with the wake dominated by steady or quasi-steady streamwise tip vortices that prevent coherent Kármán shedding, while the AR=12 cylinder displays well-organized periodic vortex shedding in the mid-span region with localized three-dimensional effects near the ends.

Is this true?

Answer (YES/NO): YES